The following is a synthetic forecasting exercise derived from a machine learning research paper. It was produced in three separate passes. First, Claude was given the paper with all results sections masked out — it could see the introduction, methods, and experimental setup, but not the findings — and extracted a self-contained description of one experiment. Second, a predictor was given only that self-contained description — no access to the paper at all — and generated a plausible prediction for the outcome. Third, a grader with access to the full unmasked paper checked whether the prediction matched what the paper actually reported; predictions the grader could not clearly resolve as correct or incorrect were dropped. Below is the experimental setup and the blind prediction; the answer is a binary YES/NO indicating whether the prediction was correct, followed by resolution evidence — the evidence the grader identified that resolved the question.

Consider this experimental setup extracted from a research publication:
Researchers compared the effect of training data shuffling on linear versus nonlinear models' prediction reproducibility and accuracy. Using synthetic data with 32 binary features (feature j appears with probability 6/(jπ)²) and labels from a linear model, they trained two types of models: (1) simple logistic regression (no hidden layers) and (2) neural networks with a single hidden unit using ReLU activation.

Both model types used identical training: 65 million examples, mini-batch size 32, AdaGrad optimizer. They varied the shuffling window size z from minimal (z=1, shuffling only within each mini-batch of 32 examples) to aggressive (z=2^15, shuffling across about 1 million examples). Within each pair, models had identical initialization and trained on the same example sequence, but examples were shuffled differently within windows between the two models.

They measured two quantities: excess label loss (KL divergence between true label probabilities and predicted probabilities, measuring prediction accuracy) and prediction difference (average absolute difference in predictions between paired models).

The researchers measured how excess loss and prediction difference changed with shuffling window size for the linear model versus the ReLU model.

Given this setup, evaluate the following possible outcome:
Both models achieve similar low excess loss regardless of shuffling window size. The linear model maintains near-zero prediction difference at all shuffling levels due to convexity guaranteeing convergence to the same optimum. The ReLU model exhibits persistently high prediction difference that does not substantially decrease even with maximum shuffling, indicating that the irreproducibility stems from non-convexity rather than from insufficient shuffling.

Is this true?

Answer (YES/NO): NO